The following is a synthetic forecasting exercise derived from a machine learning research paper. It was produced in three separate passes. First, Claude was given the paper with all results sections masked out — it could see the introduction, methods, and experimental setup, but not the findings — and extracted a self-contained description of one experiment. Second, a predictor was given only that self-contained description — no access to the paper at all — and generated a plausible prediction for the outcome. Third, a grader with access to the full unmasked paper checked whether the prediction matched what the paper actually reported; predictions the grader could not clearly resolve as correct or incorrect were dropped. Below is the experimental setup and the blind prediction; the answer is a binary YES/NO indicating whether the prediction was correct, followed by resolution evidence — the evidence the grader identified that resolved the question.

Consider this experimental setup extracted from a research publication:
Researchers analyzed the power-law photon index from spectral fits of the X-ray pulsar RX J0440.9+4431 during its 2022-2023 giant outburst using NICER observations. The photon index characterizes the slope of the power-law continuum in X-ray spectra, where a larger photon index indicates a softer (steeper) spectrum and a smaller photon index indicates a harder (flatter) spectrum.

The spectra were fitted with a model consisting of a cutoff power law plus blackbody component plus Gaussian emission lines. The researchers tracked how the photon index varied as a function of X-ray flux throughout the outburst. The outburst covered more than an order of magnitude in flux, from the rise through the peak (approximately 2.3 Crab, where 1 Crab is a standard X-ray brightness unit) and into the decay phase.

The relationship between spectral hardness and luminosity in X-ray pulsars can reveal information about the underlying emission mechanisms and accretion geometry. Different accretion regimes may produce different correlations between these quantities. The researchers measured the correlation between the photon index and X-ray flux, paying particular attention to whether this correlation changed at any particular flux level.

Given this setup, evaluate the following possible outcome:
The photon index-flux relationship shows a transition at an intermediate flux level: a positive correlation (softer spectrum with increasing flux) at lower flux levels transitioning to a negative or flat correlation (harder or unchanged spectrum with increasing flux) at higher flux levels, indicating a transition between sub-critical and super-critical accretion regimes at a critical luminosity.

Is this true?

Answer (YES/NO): NO